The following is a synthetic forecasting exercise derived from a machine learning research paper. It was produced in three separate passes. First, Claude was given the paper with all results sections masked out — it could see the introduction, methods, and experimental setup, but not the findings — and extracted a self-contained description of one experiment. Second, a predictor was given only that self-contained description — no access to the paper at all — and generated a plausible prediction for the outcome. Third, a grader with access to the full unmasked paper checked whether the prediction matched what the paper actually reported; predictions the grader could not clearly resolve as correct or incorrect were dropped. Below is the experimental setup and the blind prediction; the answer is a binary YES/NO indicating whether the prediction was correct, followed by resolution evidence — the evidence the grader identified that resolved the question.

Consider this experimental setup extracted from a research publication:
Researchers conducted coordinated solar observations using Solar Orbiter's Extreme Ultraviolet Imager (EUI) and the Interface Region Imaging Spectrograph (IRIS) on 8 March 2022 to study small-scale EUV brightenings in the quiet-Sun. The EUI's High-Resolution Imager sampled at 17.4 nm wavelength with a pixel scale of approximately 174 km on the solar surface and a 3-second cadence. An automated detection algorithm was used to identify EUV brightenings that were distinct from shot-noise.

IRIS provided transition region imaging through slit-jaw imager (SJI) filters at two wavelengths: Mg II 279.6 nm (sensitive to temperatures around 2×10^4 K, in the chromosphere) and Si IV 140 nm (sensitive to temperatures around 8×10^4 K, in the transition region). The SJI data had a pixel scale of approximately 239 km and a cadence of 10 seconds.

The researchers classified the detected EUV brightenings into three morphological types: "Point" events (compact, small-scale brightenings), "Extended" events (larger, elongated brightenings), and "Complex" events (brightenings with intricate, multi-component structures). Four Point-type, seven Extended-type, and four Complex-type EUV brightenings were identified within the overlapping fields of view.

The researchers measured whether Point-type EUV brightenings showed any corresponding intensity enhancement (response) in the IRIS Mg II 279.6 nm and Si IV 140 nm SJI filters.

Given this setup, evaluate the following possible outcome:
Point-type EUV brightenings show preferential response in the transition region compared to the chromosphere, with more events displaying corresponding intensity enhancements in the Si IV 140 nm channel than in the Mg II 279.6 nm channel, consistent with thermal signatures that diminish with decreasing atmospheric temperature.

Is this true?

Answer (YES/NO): NO